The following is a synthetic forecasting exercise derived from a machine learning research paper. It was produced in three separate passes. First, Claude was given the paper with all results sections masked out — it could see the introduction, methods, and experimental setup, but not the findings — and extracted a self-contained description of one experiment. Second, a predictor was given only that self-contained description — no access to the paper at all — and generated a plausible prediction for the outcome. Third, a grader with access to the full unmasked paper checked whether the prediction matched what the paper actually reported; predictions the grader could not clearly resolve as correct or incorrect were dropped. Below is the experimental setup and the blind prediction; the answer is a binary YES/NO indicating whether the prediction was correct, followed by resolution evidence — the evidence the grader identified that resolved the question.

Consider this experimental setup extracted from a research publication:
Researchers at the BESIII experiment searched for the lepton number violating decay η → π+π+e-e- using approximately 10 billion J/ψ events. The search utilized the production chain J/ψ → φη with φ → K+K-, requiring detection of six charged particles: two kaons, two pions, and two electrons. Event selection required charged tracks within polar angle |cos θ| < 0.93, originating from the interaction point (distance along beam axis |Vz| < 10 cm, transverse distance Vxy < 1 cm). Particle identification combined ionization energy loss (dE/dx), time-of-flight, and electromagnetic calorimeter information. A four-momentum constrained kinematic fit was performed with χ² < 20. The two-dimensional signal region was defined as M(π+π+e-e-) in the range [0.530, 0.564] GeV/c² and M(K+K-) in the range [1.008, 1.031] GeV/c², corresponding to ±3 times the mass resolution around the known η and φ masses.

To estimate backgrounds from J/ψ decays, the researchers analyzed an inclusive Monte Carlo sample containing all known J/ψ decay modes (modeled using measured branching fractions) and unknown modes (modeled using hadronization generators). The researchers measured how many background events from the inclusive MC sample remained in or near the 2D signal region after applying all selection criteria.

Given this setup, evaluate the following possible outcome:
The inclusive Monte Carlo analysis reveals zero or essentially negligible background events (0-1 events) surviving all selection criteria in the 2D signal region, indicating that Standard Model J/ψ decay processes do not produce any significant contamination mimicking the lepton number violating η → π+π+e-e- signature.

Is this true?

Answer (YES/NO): YES